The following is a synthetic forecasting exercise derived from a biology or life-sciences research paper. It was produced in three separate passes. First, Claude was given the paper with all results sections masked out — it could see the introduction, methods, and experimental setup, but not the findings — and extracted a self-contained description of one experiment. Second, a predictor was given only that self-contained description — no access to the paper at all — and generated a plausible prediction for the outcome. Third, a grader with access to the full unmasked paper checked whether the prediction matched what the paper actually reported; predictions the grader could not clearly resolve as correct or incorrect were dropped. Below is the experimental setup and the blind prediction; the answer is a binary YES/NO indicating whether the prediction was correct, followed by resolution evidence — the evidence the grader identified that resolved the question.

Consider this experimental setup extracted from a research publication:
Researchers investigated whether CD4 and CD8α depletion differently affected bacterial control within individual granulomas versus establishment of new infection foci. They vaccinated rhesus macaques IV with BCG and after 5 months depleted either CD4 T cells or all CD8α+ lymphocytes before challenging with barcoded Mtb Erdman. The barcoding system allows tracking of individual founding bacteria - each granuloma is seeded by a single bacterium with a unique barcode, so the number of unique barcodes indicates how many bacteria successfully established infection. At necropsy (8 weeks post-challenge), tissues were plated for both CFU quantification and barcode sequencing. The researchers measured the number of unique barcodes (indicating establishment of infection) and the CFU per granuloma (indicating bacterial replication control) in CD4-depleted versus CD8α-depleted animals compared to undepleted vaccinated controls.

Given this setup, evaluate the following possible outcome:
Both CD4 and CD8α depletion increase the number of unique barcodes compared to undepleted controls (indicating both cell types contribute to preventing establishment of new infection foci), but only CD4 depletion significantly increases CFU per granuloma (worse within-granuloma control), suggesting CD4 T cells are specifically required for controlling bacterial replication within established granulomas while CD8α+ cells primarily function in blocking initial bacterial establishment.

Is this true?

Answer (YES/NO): NO